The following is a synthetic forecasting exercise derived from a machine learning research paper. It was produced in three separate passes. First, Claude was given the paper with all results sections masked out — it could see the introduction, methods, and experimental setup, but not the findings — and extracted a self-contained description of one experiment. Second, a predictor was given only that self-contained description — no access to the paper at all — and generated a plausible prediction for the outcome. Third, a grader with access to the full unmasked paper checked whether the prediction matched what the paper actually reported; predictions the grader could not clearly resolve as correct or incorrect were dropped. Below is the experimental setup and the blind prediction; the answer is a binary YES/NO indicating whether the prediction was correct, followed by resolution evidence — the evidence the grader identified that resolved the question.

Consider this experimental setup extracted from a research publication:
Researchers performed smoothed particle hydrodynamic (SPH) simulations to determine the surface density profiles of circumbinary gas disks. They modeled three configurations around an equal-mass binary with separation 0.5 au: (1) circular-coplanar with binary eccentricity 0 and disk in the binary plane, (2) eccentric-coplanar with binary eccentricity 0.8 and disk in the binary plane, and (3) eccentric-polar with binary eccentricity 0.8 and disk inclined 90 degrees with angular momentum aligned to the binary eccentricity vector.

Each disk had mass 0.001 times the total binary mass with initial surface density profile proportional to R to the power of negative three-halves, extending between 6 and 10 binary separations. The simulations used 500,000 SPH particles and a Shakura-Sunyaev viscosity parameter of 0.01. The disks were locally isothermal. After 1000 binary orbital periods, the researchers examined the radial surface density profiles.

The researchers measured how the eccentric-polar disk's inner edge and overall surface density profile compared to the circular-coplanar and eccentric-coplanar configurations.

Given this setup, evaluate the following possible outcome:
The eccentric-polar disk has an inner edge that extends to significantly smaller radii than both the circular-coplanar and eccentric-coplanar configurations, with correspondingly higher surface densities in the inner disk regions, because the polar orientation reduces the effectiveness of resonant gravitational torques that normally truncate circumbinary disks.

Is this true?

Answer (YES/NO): NO